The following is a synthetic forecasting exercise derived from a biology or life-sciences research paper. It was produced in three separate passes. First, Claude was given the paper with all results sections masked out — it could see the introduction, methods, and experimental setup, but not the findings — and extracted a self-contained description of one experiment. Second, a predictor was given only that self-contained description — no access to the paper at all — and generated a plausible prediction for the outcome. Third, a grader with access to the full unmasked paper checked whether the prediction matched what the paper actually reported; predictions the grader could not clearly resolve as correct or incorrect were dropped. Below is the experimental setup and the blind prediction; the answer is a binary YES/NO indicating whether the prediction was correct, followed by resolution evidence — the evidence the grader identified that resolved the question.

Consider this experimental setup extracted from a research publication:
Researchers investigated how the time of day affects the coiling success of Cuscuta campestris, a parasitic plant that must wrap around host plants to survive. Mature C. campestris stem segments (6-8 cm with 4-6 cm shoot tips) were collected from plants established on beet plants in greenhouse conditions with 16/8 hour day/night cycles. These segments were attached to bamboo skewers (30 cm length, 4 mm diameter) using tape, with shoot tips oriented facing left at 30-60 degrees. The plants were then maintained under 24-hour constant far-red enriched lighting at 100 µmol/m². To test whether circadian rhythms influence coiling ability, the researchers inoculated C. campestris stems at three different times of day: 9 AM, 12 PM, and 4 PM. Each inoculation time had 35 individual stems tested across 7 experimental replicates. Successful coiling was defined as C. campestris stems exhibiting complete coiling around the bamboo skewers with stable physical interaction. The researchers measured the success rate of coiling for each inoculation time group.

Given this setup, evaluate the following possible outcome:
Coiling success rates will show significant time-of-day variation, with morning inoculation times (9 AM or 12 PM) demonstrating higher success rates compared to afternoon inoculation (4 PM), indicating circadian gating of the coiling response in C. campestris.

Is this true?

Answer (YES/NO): NO